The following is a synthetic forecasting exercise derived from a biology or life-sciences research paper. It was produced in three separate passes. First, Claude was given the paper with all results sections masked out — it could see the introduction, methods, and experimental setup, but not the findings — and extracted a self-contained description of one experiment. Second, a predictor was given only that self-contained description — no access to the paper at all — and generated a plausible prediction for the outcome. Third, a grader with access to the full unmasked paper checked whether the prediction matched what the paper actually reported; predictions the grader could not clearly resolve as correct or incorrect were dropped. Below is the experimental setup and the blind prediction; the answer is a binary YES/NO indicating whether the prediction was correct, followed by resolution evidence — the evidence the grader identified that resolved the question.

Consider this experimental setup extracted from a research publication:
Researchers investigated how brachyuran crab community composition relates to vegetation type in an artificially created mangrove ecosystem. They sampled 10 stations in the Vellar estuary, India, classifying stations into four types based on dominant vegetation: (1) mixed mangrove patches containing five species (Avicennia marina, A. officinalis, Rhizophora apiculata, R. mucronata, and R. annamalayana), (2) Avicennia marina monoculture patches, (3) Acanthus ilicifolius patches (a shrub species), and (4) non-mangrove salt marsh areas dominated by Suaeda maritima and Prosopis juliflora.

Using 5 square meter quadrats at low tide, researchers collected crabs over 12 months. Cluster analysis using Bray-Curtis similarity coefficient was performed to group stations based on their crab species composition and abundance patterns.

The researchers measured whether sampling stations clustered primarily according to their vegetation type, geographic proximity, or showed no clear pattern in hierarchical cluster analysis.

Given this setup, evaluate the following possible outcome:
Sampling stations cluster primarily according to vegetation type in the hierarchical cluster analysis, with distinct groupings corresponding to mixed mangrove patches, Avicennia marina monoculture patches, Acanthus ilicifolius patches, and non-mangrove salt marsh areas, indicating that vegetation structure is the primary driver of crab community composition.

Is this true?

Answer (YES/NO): NO